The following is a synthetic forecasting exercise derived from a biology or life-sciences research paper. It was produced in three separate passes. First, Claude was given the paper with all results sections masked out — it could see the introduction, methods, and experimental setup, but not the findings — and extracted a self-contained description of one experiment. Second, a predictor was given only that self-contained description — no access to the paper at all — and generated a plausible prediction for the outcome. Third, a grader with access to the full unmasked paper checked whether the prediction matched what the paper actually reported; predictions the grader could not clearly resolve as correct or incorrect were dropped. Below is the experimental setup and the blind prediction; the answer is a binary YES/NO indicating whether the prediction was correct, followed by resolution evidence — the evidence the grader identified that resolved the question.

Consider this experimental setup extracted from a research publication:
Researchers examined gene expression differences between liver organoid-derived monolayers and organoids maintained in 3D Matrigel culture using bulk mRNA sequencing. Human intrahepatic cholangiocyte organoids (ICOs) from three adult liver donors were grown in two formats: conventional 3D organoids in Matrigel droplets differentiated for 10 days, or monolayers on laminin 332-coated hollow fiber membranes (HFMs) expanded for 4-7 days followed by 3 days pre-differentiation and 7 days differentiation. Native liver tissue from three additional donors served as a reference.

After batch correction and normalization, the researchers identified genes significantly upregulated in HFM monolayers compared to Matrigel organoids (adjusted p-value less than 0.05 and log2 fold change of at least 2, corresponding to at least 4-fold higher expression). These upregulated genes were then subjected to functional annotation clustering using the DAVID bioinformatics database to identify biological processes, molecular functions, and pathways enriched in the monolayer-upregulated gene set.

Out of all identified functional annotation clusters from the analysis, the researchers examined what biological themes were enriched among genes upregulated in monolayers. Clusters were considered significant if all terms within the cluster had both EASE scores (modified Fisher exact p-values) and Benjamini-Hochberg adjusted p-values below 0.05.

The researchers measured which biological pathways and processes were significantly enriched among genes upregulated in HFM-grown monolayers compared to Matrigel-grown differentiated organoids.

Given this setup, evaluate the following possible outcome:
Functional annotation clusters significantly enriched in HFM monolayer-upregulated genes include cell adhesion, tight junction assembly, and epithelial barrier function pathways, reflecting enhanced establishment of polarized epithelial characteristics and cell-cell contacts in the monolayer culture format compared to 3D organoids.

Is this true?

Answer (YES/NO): NO